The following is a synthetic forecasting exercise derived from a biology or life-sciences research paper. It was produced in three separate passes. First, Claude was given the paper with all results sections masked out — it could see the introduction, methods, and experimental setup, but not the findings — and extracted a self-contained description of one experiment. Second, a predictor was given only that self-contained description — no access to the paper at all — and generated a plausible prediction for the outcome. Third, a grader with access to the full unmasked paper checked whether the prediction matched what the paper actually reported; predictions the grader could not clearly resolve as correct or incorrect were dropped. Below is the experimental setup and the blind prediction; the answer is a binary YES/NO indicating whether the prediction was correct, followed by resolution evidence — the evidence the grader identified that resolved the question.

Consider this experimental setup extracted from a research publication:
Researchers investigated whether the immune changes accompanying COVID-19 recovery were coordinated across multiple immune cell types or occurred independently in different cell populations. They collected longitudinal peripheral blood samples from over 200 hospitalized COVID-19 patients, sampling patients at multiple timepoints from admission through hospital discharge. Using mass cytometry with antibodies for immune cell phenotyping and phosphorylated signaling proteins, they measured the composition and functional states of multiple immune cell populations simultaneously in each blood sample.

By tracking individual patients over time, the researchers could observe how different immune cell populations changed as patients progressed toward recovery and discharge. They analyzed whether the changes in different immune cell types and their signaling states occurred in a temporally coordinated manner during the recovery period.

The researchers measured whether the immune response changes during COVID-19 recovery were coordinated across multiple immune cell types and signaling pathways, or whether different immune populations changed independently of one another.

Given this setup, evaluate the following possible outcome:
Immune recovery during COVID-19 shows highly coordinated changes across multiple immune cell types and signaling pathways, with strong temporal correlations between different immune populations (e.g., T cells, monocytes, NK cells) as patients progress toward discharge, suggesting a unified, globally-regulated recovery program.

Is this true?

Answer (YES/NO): YES